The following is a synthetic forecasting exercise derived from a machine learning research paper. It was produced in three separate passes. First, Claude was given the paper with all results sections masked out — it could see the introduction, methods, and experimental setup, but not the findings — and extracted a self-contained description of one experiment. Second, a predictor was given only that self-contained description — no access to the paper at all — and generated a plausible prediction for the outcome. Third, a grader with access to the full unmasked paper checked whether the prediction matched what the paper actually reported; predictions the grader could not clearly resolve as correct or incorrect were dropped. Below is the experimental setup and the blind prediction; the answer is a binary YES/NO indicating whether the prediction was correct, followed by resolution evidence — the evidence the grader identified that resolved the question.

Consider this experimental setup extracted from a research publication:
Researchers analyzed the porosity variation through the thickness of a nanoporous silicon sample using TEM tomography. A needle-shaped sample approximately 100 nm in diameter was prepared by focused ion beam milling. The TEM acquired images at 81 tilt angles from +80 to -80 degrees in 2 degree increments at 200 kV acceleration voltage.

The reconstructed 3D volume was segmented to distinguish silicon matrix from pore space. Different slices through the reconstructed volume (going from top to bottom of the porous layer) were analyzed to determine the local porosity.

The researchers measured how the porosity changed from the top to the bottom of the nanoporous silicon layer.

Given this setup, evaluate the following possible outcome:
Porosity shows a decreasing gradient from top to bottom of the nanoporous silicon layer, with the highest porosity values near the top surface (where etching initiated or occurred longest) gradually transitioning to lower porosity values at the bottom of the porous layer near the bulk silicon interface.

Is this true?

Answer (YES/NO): YES